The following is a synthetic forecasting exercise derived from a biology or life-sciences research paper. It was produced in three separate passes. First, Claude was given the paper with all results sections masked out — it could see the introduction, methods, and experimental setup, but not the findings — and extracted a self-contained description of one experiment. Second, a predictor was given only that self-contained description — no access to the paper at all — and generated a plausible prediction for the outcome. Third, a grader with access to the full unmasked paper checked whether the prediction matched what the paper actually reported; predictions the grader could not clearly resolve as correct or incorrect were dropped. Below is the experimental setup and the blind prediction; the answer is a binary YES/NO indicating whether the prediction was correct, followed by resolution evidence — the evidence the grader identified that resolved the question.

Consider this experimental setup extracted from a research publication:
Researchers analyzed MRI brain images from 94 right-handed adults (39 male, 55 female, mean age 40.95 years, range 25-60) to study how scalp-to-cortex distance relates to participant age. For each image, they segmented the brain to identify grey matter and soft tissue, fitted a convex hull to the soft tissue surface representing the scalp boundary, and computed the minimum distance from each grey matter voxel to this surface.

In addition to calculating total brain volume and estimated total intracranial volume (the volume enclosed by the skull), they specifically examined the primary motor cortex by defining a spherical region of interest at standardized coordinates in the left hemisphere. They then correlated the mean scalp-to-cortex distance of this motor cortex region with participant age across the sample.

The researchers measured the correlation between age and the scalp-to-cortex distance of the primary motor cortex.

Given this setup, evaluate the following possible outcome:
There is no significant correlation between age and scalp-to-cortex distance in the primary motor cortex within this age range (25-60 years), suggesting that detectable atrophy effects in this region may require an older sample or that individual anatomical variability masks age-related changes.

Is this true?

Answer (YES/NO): NO